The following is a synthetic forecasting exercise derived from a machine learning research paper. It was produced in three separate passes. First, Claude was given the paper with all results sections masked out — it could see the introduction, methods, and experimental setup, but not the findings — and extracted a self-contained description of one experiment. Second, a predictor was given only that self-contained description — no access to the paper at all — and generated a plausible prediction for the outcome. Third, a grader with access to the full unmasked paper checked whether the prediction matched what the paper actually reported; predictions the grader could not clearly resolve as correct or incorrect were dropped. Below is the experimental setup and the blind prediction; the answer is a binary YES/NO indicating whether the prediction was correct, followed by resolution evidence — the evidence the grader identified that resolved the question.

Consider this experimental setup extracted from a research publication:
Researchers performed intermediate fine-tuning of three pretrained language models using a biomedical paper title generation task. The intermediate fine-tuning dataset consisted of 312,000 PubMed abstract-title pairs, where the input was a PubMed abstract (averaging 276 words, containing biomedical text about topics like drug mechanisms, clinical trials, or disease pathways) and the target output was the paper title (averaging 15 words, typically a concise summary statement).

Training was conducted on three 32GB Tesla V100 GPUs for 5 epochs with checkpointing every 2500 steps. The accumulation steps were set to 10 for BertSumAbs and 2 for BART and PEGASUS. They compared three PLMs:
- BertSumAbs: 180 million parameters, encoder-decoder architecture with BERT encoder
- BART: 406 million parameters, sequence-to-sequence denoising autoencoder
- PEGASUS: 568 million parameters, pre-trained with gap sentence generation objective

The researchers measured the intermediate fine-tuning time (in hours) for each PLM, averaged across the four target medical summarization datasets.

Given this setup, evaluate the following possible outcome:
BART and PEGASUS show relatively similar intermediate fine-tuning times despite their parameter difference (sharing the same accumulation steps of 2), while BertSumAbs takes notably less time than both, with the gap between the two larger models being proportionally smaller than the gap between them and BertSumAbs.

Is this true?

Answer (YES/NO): NO